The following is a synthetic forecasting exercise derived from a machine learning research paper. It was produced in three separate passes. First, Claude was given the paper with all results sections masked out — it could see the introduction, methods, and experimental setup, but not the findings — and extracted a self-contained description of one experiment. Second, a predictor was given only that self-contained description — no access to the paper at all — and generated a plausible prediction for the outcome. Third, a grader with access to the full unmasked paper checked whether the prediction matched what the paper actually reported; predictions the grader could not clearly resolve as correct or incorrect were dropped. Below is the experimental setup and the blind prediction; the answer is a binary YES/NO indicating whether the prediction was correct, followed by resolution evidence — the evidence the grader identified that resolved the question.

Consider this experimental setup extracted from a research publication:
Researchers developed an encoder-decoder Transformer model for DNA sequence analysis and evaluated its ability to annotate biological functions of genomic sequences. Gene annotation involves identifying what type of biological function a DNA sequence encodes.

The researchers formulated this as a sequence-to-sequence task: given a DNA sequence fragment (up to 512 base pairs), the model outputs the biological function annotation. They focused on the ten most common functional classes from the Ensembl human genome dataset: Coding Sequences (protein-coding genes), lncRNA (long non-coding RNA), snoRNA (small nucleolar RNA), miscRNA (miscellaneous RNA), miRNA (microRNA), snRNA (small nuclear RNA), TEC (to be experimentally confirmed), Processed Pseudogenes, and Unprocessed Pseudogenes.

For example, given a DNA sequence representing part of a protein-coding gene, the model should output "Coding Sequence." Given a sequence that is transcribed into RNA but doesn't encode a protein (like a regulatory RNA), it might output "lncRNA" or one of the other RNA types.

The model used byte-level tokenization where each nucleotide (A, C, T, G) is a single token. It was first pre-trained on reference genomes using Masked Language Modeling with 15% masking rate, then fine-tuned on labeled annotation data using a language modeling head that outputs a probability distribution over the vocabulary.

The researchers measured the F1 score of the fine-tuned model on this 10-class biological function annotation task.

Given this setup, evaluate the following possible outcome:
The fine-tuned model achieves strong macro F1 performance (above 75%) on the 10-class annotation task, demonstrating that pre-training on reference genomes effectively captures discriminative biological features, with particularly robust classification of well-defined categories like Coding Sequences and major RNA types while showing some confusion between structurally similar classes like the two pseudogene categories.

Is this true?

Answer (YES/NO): NO